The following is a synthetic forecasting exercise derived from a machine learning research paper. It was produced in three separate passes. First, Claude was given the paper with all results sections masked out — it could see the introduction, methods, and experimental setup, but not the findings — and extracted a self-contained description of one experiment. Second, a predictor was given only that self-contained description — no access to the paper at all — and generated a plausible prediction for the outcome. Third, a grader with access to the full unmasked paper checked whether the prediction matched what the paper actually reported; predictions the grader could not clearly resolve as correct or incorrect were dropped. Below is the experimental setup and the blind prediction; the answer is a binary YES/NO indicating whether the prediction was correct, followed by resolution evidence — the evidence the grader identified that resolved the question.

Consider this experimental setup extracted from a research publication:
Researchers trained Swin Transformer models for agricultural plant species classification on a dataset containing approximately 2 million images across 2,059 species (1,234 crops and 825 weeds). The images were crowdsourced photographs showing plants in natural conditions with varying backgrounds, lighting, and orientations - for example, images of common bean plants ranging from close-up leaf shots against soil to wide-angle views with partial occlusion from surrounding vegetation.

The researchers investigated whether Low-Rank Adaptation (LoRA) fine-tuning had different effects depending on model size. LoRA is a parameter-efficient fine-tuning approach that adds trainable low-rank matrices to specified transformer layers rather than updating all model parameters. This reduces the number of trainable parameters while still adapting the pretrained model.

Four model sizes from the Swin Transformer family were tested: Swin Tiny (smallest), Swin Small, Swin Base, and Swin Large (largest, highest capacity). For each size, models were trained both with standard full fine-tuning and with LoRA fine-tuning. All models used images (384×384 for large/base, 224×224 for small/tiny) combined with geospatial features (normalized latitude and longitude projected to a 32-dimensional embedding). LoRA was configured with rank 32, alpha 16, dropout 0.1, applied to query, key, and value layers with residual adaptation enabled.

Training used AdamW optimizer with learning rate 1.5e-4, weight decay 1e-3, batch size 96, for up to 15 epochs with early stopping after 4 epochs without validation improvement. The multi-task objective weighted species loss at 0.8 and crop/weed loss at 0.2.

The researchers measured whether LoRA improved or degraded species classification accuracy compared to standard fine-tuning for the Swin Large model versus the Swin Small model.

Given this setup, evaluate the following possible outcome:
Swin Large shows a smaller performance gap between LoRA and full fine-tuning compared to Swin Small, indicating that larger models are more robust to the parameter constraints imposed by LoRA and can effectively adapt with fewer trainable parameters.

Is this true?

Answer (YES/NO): NO